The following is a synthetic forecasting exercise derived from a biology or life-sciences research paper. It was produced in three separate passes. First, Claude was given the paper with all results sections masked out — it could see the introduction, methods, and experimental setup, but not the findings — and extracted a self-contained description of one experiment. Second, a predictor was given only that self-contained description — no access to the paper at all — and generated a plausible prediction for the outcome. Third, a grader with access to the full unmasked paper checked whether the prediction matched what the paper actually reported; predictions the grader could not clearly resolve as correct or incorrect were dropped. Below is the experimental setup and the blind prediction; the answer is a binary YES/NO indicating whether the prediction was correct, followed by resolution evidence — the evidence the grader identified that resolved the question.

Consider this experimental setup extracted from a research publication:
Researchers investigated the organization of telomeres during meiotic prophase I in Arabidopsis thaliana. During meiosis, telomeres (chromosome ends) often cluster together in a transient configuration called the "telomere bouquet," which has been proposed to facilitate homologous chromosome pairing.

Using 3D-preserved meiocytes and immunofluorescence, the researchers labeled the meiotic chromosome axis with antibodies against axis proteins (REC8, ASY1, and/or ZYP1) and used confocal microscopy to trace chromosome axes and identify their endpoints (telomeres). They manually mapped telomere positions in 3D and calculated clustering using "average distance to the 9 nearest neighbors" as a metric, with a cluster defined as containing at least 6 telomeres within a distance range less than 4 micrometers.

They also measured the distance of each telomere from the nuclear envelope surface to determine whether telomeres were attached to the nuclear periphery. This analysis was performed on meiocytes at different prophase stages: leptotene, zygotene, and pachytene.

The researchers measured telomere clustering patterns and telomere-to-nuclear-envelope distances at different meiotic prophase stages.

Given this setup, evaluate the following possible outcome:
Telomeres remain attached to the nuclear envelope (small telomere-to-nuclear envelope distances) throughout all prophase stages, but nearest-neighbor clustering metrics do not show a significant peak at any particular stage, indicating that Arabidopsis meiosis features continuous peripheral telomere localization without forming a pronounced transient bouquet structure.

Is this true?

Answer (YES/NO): NO